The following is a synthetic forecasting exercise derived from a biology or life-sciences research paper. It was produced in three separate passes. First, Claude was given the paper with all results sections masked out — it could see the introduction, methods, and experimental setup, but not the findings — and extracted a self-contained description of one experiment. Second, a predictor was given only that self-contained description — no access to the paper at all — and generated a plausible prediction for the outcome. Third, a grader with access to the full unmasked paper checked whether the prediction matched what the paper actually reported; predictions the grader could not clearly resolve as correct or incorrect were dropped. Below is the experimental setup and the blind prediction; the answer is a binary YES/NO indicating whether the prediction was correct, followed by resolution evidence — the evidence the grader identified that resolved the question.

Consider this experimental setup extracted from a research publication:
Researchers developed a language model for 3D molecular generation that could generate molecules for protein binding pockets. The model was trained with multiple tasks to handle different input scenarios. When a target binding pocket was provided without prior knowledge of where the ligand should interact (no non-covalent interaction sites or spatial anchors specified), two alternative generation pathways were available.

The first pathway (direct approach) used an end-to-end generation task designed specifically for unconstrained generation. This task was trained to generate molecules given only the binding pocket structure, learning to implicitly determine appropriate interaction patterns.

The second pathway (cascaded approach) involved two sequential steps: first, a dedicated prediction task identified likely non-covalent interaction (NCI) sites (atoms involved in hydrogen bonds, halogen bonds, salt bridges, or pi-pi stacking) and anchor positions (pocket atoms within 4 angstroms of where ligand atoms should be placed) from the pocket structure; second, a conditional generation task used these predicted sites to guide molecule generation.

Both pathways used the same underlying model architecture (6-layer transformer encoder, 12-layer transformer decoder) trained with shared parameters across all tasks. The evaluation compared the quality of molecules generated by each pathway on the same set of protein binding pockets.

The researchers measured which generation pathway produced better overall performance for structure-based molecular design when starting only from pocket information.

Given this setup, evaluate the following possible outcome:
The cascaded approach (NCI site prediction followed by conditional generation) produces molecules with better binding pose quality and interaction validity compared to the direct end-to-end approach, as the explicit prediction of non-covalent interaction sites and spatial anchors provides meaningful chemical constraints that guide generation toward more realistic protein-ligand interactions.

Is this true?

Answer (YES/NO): NO